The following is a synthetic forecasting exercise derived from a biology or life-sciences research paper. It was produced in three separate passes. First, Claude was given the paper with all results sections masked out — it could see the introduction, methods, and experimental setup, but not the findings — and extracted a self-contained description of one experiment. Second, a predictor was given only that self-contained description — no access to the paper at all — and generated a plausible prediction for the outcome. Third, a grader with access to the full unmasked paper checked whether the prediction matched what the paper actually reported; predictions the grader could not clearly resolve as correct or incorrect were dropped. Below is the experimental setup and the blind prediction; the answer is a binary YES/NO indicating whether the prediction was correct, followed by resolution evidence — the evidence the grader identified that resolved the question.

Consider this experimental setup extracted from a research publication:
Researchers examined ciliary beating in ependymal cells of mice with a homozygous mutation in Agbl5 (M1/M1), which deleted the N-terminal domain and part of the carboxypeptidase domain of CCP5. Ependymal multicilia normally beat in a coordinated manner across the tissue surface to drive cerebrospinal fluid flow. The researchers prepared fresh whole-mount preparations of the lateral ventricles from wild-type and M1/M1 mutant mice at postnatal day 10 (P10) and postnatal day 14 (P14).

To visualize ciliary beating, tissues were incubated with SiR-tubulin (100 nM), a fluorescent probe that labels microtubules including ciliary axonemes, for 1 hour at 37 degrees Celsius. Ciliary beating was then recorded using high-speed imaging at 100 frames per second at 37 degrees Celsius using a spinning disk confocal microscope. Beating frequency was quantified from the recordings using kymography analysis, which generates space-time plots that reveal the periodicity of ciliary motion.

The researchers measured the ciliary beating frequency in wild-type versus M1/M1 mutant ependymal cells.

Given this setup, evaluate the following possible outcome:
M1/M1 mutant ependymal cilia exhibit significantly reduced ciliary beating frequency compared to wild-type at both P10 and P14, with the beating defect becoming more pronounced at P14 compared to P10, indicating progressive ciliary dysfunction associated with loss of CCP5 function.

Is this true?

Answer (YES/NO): NO